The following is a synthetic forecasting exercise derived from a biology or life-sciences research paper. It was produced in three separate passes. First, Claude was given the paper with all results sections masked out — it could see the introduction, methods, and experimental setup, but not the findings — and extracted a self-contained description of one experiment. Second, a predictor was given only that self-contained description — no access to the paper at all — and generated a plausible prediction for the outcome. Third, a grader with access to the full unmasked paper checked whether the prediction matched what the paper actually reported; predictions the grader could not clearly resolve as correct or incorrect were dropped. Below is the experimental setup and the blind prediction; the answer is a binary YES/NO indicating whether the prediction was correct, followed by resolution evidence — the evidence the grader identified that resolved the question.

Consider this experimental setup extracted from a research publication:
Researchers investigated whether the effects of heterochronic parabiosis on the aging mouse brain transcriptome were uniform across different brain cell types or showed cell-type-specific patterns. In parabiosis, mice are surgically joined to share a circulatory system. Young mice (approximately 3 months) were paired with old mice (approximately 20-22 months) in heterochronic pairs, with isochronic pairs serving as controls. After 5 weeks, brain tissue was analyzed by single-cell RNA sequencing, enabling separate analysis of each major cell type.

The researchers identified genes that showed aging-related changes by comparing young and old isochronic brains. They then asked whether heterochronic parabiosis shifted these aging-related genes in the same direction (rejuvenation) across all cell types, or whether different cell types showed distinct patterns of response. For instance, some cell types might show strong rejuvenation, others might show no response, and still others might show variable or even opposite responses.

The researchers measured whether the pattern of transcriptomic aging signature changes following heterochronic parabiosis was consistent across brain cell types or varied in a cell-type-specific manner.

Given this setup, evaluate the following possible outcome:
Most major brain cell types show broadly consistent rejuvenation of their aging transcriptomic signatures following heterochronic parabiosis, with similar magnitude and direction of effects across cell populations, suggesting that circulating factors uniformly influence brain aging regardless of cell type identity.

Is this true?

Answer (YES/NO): NO